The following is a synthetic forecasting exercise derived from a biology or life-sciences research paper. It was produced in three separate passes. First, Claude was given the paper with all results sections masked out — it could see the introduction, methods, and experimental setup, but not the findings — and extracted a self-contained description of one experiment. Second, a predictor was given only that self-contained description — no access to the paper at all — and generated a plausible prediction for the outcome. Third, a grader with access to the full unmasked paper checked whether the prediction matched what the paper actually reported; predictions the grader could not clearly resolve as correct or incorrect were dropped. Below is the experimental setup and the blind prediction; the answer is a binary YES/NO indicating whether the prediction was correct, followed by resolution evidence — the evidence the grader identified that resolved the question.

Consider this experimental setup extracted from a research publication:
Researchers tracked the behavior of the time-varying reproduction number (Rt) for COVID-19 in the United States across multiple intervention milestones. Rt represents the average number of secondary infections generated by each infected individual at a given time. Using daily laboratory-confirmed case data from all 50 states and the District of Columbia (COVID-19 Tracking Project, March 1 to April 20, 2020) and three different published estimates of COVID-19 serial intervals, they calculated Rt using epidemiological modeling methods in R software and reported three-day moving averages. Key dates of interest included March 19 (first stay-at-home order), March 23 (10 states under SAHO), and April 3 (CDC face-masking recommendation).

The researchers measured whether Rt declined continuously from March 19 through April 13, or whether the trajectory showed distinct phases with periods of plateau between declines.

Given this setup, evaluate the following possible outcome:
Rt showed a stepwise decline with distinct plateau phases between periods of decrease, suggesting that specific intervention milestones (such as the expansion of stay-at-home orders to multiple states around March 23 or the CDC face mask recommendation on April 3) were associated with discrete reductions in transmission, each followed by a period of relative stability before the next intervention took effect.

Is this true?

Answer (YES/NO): YES